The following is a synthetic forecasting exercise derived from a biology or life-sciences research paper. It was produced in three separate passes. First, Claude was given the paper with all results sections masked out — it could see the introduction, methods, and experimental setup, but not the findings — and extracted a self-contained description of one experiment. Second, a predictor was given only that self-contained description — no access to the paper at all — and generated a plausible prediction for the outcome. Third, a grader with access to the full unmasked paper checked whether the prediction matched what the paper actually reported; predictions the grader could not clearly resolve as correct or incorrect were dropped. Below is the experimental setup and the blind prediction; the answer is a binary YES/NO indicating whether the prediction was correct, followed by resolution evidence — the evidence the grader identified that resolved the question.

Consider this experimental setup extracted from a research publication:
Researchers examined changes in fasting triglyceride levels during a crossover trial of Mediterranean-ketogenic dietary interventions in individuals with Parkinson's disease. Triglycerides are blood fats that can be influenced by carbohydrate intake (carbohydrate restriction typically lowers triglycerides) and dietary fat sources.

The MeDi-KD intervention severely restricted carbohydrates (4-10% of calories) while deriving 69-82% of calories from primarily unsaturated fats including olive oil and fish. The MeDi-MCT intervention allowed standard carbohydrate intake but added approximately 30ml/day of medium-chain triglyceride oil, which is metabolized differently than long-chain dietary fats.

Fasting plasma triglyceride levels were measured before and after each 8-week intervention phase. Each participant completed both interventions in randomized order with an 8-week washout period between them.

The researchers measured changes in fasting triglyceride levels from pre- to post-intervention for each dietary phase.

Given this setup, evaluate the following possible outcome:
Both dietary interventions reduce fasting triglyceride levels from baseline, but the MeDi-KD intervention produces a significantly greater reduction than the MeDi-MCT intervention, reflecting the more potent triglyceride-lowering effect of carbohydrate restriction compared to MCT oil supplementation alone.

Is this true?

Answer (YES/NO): NO